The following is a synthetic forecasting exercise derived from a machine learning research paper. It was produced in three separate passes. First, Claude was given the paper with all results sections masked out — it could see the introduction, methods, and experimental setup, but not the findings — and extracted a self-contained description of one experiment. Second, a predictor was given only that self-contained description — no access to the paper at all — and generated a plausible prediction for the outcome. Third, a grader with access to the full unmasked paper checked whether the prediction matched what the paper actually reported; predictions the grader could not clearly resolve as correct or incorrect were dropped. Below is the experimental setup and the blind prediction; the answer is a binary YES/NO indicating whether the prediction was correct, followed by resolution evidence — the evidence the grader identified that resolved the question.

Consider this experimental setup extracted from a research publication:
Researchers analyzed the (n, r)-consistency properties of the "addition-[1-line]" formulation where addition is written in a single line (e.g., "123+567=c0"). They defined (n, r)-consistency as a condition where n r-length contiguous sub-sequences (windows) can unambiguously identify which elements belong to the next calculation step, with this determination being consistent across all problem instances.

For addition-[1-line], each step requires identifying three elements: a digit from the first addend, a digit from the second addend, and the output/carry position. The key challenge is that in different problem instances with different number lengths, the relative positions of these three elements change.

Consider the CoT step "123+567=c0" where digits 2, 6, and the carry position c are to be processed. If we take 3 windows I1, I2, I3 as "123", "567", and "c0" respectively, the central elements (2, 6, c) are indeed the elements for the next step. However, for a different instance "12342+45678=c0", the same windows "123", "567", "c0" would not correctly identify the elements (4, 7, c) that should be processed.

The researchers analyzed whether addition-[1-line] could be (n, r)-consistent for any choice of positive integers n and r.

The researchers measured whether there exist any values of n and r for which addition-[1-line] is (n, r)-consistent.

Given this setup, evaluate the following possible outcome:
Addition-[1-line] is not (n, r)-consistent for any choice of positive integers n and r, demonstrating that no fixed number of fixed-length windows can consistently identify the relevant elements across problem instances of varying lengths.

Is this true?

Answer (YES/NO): YES